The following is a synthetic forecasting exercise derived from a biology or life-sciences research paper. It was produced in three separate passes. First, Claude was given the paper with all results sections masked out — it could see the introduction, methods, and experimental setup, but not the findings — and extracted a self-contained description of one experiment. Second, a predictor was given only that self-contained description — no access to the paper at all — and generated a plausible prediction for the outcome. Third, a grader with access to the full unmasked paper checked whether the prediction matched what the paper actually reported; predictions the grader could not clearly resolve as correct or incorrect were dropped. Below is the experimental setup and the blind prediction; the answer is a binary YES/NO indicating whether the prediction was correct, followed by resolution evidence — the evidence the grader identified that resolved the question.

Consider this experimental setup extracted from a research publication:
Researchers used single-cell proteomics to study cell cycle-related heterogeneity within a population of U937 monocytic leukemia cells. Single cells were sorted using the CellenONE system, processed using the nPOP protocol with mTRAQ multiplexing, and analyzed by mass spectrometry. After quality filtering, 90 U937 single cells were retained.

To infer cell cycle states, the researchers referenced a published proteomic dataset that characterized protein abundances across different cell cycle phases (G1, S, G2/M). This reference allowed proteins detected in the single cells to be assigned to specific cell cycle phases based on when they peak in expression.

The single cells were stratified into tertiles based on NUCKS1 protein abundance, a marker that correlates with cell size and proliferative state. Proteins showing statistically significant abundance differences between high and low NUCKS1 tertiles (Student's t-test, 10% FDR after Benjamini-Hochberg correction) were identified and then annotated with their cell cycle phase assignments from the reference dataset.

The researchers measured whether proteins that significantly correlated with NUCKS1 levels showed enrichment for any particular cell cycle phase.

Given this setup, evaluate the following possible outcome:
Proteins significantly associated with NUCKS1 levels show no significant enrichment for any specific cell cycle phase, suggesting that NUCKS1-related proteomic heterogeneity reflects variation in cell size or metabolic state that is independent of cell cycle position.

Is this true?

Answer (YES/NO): NO